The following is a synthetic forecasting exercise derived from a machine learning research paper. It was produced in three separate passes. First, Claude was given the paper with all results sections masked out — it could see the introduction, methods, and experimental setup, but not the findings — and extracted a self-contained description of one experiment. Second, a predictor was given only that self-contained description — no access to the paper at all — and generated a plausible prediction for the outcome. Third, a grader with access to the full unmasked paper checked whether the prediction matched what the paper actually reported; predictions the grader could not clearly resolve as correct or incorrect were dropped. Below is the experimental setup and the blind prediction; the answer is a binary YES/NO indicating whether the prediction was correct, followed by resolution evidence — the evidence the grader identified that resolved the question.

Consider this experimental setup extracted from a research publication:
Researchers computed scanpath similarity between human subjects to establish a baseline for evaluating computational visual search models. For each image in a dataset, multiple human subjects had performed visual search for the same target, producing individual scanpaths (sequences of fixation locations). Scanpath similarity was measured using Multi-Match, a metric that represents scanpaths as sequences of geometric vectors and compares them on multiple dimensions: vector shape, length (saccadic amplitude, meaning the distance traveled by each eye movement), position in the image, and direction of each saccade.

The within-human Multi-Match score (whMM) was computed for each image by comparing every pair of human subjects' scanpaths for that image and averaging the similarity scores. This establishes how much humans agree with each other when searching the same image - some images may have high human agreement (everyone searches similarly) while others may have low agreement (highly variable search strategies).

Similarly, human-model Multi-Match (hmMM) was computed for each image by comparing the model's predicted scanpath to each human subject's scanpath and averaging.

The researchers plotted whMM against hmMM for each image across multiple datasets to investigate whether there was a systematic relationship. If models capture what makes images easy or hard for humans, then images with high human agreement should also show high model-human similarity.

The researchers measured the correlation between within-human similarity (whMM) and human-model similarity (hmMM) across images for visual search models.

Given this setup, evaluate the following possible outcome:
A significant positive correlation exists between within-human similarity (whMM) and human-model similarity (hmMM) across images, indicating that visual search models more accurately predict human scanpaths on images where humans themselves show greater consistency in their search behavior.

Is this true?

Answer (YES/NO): NO